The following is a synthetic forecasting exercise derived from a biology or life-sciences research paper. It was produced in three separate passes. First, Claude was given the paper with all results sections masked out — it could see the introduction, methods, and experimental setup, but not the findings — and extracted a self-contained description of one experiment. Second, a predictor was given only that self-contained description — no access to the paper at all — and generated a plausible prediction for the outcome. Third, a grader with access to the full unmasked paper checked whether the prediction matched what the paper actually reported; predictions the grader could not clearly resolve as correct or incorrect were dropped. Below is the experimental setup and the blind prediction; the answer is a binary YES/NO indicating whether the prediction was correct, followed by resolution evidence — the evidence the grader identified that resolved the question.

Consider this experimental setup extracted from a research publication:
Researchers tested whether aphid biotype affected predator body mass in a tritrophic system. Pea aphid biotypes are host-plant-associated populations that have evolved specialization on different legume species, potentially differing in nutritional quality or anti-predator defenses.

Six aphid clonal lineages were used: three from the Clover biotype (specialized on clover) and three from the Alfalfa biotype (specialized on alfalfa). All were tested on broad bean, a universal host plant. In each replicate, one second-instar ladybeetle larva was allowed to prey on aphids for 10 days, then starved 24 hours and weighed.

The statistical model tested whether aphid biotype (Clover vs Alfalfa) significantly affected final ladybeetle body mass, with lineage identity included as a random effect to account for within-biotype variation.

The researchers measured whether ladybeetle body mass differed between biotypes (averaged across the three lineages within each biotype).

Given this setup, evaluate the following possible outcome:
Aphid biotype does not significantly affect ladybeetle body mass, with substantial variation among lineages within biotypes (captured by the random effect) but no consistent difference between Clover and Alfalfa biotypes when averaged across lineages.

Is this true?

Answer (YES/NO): NO